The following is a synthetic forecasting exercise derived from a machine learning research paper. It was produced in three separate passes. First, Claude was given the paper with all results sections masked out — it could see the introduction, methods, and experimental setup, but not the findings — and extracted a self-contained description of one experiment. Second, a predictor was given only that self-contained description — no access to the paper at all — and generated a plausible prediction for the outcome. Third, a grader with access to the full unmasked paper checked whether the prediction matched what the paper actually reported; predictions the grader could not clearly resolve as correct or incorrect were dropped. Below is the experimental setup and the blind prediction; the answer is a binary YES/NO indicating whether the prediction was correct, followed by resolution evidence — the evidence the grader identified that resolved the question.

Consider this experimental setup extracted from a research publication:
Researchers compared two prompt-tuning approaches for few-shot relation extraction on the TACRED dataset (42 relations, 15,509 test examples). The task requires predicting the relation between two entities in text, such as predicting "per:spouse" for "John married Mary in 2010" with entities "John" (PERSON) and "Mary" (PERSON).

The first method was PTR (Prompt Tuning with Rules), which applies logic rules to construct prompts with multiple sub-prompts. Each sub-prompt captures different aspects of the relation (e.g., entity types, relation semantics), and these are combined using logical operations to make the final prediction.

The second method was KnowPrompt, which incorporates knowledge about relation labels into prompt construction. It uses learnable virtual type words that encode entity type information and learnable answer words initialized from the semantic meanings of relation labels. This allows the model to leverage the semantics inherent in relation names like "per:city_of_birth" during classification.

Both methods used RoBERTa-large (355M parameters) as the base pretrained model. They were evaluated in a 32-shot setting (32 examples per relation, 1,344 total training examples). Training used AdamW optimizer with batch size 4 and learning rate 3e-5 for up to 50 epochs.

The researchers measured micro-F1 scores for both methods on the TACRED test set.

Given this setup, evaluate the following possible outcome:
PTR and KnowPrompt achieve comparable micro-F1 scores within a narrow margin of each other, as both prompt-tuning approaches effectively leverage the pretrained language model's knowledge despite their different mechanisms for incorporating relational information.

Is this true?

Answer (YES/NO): NO